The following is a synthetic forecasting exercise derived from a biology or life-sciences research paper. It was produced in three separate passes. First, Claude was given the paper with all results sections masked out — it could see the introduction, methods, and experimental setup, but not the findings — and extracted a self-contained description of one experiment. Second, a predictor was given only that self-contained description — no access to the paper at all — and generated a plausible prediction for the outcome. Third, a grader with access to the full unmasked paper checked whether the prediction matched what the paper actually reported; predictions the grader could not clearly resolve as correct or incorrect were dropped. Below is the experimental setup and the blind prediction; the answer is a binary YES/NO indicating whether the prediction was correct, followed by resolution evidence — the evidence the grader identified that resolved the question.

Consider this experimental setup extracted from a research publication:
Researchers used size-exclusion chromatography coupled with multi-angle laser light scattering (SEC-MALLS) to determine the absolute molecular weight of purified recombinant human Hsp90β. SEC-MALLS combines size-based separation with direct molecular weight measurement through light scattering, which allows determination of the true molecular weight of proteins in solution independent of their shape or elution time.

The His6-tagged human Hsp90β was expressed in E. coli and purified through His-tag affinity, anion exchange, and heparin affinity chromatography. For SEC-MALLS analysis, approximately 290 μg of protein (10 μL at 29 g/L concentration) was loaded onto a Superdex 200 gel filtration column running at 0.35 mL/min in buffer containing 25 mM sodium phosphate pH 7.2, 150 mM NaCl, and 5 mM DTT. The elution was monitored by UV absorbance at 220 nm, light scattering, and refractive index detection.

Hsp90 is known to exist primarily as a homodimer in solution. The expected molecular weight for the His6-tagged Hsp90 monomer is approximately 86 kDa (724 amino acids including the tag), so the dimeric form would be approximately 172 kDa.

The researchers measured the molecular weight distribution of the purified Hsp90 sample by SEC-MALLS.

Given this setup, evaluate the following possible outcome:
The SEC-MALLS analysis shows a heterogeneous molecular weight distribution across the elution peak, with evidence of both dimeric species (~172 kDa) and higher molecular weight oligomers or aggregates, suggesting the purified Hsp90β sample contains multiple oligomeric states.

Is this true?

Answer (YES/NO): NO